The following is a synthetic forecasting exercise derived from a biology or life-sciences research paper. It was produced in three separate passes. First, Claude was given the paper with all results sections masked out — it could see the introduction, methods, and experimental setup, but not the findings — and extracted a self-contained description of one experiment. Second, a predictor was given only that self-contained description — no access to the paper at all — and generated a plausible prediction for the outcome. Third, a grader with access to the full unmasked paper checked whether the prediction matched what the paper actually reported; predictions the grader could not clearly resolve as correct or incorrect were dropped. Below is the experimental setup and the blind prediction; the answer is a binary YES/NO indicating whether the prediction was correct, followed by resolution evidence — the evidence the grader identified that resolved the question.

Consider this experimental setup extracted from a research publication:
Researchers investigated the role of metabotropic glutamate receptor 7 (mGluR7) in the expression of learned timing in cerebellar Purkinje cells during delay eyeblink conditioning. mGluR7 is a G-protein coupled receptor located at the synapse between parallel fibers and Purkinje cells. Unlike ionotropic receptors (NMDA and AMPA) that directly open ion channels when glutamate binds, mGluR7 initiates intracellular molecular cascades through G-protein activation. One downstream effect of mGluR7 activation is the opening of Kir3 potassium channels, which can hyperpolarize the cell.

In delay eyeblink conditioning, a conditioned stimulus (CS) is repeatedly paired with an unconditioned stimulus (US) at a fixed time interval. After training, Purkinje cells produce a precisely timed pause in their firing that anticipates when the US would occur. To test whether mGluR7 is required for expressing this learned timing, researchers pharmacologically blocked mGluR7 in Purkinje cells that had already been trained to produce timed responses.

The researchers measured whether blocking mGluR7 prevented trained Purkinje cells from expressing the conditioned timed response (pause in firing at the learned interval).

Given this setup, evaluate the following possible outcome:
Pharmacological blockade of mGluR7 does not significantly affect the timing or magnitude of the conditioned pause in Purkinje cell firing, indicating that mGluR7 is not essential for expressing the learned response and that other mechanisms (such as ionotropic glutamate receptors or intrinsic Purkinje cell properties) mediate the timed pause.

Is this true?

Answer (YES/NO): NO